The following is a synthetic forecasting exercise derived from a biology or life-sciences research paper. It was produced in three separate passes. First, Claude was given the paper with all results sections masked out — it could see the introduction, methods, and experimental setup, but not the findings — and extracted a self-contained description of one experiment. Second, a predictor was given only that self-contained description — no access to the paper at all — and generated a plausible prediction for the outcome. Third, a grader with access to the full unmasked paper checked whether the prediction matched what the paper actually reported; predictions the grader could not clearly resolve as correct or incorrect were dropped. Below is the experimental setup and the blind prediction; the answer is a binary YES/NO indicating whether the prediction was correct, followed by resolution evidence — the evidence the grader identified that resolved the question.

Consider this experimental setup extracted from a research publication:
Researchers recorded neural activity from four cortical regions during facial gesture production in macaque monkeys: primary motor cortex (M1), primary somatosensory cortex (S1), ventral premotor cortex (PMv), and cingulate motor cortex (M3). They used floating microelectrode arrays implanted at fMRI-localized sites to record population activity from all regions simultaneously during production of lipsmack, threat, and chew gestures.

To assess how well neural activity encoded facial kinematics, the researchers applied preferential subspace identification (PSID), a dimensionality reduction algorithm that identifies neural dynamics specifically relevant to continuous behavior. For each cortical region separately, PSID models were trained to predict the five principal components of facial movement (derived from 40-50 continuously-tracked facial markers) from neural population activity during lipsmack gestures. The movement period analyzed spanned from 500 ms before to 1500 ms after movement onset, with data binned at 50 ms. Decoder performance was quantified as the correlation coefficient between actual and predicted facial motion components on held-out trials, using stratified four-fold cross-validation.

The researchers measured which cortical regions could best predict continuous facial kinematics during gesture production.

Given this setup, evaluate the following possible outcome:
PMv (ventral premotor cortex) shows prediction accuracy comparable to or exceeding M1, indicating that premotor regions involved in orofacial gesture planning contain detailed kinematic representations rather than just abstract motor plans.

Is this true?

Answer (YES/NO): NO